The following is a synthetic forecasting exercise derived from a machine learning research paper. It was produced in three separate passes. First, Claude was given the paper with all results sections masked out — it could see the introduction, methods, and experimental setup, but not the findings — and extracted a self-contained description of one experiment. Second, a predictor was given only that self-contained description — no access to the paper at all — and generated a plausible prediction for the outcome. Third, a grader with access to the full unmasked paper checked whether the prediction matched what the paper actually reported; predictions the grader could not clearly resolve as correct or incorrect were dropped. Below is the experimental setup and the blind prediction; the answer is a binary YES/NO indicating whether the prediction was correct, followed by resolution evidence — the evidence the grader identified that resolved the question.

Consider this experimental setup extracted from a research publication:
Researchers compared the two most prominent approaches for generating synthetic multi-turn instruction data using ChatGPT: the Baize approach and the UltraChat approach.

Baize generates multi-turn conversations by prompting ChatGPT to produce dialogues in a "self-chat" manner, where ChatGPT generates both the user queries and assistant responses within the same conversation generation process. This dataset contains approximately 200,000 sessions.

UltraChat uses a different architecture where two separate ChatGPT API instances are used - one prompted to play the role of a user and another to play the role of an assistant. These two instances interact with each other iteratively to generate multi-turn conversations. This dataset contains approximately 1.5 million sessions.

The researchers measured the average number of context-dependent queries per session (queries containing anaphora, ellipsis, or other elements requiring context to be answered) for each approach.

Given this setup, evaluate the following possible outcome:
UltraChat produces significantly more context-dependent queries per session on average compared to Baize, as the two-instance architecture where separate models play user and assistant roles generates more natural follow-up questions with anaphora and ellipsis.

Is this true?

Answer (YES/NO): NO